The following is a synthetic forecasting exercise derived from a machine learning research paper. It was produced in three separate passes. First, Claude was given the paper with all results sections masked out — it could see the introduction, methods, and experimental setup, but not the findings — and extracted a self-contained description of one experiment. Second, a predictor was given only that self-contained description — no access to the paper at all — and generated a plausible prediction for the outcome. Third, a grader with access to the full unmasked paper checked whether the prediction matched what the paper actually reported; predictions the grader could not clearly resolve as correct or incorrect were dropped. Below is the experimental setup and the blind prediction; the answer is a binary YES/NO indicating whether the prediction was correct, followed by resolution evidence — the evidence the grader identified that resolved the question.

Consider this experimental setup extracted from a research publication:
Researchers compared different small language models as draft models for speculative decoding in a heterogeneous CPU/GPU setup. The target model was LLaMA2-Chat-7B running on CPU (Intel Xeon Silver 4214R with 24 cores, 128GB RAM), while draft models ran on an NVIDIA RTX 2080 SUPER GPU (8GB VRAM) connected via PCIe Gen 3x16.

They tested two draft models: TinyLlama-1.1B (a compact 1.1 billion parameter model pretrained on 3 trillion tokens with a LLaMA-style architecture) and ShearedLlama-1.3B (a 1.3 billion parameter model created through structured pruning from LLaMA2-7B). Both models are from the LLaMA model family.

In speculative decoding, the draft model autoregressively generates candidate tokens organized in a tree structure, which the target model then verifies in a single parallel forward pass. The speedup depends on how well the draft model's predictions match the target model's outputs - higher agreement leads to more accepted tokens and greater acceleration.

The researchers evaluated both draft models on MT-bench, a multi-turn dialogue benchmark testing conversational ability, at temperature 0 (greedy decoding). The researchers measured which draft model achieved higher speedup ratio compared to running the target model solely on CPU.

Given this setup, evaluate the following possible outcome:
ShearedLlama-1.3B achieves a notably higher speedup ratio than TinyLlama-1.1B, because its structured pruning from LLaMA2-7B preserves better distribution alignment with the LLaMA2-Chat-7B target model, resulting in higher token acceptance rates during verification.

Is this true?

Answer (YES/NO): NO